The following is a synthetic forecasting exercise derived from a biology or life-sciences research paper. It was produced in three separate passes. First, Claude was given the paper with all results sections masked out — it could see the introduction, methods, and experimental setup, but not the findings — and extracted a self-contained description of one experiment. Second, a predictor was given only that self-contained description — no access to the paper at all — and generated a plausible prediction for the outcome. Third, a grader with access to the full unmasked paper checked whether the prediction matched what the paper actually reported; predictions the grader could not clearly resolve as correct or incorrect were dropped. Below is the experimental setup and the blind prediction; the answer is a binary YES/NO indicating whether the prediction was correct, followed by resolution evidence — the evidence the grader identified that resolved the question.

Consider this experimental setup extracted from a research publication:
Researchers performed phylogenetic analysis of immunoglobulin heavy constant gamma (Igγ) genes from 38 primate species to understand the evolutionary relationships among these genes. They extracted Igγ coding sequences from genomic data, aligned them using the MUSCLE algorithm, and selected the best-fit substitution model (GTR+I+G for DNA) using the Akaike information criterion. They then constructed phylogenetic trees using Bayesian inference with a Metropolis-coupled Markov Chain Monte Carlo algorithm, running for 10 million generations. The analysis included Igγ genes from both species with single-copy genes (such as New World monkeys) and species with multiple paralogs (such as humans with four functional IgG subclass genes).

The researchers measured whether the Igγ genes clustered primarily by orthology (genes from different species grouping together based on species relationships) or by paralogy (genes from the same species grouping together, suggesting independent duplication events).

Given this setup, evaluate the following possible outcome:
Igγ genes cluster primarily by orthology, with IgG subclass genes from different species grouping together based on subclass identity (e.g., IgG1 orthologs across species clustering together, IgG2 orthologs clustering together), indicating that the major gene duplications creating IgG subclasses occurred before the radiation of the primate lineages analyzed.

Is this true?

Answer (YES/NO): NO